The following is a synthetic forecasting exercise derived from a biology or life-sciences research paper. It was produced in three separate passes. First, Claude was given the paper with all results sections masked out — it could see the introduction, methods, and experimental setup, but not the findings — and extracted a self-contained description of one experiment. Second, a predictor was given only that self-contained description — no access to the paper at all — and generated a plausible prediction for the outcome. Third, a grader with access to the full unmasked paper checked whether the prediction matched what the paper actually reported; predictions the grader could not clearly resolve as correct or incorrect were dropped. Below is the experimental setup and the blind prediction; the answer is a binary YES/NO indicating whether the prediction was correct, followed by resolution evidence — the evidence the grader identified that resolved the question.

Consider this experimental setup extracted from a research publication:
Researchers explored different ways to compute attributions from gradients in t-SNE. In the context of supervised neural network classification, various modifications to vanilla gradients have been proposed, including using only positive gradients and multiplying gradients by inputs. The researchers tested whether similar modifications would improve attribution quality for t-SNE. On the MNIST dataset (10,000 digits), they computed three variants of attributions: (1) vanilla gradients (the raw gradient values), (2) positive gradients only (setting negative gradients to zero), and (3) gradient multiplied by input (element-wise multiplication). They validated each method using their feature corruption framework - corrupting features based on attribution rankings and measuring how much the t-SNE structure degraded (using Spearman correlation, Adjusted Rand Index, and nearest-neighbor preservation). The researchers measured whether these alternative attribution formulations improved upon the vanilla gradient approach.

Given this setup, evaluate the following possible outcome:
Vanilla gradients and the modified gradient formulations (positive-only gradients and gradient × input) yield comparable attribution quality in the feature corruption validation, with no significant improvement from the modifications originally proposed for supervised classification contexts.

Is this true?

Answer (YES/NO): NO